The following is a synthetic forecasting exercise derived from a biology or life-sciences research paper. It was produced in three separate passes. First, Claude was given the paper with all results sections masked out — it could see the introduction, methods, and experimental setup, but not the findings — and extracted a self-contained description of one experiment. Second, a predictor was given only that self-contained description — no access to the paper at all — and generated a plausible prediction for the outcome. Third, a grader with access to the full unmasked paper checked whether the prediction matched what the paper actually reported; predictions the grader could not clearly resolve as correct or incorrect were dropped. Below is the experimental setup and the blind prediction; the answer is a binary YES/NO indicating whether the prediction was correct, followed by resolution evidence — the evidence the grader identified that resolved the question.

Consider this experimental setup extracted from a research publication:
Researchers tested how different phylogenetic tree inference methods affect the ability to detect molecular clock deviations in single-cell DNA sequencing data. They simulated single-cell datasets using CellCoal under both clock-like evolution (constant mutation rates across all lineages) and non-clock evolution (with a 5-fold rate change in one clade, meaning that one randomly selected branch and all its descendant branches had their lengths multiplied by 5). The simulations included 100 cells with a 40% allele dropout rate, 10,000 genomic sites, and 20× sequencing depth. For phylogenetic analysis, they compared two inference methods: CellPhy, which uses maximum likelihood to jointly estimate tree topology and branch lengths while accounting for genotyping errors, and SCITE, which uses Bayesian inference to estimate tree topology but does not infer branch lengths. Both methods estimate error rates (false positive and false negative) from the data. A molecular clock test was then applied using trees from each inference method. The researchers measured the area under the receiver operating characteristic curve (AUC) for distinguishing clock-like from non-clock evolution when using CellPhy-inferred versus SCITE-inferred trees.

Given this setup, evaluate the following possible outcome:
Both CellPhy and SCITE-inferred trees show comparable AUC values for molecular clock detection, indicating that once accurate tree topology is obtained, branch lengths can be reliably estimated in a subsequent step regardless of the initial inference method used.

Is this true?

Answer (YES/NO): YES